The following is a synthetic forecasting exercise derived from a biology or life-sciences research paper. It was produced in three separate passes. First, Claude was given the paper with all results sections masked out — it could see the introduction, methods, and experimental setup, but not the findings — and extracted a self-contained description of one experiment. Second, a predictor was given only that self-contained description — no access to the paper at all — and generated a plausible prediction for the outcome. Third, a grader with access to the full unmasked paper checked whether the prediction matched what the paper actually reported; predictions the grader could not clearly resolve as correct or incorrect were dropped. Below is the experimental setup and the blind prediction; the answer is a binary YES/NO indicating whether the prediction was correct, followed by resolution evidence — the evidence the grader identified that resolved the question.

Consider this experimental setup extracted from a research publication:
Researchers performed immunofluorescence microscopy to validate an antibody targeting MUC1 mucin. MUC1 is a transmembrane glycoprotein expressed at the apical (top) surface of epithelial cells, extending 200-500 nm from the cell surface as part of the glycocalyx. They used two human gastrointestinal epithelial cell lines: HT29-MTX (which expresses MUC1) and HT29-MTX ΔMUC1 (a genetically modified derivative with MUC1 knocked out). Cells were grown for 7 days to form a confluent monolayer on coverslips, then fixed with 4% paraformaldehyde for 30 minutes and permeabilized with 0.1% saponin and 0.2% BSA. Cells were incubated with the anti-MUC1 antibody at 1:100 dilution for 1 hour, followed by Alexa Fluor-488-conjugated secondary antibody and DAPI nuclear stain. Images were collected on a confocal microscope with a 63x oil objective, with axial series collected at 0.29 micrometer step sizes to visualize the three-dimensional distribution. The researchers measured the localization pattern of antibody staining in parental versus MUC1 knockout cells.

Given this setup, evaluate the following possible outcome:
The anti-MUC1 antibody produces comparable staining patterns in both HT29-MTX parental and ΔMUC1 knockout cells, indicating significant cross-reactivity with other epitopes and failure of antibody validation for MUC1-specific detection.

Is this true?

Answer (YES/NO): NO